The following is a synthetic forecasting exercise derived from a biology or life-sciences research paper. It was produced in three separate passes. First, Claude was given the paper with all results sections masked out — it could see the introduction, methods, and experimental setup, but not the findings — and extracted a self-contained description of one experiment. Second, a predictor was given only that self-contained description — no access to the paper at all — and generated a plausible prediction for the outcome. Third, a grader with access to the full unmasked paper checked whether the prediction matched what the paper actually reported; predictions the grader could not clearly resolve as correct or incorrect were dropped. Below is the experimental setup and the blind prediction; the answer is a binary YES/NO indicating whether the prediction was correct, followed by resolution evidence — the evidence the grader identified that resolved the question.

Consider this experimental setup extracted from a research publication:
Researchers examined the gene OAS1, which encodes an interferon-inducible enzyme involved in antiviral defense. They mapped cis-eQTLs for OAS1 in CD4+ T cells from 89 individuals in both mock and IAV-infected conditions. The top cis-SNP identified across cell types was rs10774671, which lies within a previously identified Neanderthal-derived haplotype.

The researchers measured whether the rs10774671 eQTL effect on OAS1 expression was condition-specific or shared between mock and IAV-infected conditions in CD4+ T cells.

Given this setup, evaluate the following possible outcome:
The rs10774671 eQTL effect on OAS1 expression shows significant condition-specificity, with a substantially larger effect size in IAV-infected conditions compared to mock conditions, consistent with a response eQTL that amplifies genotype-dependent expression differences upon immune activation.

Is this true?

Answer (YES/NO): YES